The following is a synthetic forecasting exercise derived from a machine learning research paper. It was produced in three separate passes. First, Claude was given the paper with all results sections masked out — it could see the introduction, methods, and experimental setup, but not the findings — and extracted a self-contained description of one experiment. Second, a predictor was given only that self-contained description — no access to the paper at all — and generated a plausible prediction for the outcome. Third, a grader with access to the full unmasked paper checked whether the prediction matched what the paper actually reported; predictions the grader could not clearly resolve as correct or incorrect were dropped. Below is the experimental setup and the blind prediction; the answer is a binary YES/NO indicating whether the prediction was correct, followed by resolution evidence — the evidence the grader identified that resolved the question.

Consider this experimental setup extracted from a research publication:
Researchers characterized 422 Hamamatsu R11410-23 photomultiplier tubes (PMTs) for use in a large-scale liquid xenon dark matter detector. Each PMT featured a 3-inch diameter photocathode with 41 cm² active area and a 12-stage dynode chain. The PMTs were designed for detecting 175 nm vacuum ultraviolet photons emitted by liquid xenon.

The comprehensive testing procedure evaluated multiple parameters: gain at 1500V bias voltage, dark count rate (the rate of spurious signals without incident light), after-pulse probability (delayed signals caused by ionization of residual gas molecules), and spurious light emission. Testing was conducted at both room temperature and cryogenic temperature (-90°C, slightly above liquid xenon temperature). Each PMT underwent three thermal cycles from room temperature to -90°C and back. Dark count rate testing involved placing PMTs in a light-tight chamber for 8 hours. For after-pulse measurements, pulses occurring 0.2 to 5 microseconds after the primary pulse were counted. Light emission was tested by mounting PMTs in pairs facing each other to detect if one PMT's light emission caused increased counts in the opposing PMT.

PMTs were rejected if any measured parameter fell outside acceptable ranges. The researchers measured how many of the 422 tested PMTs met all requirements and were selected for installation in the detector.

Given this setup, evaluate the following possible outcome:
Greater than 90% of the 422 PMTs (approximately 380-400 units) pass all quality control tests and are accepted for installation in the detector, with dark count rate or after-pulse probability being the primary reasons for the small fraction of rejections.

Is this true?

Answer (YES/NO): NO